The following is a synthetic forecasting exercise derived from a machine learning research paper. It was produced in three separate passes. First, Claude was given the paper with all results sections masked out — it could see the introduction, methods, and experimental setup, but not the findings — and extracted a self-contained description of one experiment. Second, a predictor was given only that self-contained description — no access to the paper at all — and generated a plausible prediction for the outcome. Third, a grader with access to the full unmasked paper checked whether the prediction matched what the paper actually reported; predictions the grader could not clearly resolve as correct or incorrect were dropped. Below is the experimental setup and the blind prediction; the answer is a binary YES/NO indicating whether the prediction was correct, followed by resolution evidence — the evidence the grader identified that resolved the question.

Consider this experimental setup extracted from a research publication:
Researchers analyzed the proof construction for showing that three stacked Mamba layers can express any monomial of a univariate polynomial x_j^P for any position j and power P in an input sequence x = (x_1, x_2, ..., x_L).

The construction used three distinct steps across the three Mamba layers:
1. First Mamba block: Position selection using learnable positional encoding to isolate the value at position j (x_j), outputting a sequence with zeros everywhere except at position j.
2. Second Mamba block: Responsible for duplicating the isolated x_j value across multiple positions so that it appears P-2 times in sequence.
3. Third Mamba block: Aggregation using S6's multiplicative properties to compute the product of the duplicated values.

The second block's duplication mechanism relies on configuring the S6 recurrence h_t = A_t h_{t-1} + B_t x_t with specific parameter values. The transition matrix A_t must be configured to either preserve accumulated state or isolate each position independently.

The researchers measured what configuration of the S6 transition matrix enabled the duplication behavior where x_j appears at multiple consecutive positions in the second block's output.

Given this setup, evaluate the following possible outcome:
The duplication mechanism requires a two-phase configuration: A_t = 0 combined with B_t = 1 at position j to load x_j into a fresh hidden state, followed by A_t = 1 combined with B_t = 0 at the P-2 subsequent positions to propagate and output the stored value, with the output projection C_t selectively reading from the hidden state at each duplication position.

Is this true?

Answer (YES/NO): NO